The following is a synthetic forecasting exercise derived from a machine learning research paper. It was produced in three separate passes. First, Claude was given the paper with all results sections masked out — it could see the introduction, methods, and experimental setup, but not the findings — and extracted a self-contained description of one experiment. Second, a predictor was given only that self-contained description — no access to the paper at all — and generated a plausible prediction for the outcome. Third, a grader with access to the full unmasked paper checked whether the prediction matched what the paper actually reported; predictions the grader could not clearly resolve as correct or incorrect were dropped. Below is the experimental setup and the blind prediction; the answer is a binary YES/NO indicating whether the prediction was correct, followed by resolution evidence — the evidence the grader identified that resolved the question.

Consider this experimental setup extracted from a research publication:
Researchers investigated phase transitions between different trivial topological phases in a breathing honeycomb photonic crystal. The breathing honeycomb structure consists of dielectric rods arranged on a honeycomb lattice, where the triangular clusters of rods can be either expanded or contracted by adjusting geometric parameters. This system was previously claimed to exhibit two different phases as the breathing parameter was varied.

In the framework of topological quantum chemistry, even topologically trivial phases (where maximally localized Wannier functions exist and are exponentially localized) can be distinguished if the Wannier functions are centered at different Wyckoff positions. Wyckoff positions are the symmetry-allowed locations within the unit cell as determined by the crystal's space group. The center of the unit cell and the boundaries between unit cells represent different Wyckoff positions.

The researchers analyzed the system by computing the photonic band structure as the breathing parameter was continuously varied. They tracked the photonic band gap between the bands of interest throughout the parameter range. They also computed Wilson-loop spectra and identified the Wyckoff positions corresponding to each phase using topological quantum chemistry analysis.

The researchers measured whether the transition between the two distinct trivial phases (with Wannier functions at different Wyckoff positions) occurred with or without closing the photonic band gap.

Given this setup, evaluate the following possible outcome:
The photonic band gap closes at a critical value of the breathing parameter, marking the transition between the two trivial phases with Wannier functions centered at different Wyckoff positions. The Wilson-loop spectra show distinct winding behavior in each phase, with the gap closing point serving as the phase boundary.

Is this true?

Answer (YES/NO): NO